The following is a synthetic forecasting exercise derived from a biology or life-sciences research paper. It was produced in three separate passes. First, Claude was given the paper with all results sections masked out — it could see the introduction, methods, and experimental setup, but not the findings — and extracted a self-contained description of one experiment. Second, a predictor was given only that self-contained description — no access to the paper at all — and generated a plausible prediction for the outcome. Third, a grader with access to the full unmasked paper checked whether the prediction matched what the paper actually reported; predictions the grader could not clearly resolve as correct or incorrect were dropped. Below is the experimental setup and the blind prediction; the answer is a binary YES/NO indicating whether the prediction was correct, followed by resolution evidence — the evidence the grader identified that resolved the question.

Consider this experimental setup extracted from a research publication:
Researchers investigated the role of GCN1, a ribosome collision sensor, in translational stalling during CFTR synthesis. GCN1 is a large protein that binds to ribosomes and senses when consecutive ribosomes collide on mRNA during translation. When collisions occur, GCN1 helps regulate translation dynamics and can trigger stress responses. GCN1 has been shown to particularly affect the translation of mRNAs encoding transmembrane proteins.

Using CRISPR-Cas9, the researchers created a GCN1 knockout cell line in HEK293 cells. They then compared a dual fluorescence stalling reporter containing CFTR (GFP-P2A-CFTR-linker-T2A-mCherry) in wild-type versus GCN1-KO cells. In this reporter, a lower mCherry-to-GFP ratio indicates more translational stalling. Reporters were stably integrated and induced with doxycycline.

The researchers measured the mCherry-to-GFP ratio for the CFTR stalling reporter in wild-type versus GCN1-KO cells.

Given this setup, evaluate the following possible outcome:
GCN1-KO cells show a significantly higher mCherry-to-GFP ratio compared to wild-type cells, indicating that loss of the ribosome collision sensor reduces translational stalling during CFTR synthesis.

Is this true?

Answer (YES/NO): NO